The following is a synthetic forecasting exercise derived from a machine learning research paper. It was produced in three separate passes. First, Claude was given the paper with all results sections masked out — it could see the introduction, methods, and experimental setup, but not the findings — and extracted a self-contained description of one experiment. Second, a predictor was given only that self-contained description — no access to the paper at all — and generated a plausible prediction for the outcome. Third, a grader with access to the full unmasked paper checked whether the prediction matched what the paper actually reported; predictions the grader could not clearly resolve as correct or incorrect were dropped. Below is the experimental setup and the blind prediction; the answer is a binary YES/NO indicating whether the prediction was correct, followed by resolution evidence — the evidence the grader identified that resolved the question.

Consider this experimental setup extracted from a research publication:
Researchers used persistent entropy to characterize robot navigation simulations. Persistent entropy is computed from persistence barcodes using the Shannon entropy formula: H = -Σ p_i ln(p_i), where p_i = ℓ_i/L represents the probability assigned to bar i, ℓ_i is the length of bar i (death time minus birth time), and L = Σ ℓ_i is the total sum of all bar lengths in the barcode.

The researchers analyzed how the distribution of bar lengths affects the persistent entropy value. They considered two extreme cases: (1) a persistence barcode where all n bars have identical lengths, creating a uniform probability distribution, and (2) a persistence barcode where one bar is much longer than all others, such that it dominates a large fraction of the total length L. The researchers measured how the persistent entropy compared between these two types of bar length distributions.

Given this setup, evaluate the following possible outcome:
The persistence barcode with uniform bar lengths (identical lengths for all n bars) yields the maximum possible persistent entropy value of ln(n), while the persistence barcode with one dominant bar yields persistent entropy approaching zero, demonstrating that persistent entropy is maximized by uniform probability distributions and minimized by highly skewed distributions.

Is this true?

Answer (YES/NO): NO